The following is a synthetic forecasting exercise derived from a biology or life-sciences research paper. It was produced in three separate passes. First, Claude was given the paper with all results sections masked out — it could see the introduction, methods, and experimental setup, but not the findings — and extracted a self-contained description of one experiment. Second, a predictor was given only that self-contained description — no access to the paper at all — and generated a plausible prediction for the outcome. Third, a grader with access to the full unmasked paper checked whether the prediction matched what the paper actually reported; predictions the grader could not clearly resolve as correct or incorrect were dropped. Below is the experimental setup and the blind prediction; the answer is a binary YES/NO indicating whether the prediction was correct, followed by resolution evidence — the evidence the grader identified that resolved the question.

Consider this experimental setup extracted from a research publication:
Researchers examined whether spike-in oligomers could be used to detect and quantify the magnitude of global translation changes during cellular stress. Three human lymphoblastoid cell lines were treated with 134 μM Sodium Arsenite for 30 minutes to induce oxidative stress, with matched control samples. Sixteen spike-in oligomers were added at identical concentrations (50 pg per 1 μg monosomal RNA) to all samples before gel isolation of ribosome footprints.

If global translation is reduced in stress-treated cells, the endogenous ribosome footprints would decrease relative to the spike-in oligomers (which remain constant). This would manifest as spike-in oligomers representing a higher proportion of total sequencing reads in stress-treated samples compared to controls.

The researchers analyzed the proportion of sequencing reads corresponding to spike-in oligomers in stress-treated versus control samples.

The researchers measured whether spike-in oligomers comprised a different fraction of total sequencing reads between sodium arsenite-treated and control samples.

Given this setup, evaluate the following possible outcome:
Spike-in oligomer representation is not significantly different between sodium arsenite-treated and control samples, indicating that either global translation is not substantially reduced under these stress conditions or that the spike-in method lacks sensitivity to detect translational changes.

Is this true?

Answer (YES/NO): NO